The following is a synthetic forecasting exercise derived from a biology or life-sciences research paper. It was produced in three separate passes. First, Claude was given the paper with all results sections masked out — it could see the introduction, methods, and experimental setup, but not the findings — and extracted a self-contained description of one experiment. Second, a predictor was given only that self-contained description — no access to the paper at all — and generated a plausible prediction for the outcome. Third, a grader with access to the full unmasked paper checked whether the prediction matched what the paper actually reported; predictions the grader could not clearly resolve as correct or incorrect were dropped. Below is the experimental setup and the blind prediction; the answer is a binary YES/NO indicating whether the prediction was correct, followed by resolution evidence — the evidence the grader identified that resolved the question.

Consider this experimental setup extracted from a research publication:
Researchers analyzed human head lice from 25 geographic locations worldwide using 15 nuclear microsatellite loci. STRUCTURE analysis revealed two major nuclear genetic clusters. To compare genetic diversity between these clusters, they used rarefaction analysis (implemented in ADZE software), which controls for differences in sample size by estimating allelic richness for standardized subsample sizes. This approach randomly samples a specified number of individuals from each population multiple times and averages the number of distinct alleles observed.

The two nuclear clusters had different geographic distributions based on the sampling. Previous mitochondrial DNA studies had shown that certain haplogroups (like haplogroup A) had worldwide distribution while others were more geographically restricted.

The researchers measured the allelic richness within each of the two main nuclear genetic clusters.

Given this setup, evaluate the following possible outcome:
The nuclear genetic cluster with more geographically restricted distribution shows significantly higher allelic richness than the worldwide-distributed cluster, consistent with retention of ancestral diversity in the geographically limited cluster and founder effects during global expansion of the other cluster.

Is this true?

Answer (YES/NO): NO